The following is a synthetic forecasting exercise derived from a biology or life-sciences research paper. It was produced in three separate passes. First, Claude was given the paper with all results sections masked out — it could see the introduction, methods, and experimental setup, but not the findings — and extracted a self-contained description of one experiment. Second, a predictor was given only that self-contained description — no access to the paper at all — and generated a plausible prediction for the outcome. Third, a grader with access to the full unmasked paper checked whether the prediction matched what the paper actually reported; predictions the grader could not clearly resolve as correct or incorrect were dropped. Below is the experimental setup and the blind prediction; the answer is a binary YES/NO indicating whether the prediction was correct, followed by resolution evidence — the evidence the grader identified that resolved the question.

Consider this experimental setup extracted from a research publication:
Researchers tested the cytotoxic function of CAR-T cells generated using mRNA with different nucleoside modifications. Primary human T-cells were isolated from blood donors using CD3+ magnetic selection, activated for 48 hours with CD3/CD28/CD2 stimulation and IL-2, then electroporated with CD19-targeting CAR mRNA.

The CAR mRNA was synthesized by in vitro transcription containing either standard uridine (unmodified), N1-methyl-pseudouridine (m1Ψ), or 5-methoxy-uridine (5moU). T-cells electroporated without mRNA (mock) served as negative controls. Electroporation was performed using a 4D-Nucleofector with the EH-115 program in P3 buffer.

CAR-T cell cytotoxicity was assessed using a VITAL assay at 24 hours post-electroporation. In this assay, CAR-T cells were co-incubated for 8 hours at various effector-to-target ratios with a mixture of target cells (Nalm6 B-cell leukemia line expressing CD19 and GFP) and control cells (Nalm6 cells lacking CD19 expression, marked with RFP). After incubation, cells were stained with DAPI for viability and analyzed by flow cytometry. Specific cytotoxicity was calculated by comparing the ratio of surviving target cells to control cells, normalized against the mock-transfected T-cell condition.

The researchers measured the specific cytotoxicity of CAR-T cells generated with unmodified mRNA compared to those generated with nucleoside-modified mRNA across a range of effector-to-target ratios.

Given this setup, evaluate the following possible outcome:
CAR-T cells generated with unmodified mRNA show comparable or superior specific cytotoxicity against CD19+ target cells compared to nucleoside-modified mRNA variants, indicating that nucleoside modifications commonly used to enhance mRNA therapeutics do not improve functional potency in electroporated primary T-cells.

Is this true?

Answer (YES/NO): YES